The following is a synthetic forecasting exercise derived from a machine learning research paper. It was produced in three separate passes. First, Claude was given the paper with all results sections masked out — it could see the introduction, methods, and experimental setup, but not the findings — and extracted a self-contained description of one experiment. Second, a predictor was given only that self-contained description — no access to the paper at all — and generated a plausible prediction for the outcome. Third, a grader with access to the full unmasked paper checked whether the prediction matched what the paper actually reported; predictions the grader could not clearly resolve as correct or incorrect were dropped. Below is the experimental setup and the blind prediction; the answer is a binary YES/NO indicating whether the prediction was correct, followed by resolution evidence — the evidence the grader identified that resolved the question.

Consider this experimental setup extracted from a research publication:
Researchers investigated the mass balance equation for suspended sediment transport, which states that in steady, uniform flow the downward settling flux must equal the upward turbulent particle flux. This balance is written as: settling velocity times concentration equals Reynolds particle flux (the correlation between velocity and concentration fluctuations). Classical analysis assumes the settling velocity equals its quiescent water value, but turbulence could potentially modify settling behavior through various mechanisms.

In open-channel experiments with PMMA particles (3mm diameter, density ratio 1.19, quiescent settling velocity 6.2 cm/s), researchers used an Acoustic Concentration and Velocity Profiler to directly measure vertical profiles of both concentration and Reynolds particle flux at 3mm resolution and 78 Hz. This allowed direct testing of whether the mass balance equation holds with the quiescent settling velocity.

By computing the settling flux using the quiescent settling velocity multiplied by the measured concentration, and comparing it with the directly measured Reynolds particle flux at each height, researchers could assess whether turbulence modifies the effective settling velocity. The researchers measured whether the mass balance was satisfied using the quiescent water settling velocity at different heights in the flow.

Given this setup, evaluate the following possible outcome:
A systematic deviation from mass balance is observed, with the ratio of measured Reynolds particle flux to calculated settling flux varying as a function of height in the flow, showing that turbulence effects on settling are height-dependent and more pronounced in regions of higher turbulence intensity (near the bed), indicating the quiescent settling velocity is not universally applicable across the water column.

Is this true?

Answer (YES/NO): NO